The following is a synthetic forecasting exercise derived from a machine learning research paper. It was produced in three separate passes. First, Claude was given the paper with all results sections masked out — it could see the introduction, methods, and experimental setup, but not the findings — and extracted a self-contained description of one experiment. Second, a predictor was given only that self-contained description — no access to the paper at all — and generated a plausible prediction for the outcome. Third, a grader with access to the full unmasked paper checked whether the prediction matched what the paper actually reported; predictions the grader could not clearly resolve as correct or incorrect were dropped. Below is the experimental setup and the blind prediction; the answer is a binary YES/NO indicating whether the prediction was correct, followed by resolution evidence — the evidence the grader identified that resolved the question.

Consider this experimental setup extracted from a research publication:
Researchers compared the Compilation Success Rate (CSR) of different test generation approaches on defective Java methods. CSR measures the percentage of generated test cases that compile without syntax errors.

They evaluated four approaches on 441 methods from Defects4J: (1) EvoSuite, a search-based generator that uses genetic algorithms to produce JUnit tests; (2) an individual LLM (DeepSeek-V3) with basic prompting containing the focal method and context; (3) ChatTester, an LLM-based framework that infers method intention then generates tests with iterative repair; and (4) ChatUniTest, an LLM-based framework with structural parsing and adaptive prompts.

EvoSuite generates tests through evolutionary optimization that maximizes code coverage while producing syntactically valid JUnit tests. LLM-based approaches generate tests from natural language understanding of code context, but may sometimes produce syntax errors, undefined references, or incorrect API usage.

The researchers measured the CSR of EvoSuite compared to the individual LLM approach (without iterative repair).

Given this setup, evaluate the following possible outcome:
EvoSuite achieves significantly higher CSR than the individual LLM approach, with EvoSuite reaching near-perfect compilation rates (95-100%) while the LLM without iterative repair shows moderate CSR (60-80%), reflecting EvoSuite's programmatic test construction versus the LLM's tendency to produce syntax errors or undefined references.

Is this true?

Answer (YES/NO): NO